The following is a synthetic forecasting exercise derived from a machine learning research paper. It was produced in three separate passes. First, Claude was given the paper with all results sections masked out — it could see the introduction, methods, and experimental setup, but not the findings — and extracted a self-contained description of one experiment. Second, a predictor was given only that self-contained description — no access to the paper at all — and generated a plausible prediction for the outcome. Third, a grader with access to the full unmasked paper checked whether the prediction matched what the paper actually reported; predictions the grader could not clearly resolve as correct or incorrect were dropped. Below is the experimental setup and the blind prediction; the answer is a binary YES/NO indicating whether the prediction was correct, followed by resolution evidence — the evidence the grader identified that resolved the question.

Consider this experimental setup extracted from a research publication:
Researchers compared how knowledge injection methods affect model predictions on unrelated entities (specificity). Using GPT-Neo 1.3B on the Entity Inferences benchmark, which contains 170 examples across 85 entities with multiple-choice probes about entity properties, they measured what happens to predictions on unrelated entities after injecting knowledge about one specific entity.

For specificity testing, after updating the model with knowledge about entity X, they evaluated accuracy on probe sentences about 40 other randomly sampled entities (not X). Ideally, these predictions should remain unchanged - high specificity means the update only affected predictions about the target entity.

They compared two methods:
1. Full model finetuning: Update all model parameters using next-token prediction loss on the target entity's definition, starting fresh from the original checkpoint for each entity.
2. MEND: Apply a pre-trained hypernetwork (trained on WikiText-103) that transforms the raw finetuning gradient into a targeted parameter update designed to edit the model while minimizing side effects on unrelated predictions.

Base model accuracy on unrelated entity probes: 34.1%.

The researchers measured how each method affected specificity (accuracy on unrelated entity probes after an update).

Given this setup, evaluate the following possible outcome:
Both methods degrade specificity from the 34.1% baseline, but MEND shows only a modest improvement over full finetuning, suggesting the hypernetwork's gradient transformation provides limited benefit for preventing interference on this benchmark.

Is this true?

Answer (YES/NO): NO